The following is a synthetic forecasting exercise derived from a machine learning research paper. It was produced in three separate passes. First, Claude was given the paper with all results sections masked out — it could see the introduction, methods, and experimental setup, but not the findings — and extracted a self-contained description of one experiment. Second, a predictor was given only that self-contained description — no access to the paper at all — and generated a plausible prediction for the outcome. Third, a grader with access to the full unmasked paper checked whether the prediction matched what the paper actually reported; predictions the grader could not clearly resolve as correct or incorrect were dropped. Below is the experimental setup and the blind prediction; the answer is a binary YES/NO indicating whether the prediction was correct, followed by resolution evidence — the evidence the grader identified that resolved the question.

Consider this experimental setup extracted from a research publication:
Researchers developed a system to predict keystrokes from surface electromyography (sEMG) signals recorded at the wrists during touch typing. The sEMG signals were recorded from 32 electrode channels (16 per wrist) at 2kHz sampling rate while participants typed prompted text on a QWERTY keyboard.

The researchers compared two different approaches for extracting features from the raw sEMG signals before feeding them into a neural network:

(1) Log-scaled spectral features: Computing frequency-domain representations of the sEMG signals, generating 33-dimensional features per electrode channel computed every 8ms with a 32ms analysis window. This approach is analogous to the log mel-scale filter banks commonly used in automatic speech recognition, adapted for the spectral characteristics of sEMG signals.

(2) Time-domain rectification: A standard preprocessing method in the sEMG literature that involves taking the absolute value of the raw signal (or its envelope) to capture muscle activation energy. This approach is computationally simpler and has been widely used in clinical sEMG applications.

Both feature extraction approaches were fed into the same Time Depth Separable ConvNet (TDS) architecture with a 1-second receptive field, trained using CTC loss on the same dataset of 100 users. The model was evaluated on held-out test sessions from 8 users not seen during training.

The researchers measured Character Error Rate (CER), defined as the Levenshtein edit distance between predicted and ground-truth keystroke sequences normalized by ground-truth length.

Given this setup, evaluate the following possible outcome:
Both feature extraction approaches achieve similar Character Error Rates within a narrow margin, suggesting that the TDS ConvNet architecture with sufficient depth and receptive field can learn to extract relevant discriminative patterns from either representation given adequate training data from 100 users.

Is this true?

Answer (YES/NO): NO